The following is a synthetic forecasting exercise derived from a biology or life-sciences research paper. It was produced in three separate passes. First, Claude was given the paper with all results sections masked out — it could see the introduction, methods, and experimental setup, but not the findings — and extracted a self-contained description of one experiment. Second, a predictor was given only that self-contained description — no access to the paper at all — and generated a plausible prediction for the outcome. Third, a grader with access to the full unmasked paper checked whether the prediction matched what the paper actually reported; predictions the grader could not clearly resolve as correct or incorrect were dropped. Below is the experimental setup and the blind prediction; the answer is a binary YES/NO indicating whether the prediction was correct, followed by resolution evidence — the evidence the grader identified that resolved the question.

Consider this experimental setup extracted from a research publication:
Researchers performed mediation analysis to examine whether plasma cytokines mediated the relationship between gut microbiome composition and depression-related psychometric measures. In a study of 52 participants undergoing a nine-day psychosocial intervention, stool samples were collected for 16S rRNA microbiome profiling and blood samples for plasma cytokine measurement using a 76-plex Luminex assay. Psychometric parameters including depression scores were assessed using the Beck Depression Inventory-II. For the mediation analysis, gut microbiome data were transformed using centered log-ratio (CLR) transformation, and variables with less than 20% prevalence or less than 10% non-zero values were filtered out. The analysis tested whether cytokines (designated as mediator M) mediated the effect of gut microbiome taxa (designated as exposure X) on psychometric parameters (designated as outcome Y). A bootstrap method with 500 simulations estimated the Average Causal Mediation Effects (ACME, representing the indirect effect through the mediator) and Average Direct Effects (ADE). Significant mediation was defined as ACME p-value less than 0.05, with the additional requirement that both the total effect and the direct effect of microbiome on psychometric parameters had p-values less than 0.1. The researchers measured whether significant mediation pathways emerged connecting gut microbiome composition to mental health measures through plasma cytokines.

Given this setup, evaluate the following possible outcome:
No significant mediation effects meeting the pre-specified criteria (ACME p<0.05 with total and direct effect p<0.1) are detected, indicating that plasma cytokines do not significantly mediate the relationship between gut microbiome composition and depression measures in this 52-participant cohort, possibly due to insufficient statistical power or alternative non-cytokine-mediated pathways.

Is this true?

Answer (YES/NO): NO